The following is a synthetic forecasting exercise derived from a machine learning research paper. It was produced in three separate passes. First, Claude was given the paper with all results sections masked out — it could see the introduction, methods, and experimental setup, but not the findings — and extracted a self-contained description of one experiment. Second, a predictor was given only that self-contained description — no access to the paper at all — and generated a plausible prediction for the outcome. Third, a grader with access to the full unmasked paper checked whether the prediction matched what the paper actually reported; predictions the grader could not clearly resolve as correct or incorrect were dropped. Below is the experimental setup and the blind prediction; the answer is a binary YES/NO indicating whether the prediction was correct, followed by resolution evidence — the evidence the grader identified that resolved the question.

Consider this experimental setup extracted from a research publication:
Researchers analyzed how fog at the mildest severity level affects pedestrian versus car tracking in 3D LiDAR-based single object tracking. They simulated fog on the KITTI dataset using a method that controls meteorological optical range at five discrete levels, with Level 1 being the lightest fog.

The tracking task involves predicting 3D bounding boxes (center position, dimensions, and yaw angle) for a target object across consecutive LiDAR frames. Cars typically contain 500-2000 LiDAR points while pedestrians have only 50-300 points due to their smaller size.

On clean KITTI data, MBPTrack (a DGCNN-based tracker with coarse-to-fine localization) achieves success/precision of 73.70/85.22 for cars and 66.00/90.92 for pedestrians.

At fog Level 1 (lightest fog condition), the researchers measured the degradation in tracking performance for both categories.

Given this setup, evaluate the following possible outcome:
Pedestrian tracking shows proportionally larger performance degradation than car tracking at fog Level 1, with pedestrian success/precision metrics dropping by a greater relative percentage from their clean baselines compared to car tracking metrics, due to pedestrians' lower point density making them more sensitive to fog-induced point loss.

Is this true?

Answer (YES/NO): YES